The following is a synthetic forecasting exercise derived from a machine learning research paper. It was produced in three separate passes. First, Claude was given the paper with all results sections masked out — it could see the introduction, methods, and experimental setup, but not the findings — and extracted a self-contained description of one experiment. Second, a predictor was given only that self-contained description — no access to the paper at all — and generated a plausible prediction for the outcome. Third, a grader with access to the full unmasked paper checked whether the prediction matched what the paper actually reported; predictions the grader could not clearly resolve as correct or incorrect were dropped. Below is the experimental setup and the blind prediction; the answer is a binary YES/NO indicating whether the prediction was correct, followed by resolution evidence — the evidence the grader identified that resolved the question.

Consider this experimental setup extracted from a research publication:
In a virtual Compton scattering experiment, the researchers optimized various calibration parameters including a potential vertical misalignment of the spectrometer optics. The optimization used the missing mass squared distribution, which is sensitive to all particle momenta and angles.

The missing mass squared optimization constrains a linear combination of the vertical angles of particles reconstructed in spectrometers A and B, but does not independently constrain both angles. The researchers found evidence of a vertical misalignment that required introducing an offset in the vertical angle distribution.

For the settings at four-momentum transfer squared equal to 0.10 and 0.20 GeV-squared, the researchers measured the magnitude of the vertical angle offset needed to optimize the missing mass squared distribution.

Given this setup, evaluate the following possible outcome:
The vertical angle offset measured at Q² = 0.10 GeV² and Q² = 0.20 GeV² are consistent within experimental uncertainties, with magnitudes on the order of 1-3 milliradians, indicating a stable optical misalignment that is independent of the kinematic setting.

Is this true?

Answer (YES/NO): NO